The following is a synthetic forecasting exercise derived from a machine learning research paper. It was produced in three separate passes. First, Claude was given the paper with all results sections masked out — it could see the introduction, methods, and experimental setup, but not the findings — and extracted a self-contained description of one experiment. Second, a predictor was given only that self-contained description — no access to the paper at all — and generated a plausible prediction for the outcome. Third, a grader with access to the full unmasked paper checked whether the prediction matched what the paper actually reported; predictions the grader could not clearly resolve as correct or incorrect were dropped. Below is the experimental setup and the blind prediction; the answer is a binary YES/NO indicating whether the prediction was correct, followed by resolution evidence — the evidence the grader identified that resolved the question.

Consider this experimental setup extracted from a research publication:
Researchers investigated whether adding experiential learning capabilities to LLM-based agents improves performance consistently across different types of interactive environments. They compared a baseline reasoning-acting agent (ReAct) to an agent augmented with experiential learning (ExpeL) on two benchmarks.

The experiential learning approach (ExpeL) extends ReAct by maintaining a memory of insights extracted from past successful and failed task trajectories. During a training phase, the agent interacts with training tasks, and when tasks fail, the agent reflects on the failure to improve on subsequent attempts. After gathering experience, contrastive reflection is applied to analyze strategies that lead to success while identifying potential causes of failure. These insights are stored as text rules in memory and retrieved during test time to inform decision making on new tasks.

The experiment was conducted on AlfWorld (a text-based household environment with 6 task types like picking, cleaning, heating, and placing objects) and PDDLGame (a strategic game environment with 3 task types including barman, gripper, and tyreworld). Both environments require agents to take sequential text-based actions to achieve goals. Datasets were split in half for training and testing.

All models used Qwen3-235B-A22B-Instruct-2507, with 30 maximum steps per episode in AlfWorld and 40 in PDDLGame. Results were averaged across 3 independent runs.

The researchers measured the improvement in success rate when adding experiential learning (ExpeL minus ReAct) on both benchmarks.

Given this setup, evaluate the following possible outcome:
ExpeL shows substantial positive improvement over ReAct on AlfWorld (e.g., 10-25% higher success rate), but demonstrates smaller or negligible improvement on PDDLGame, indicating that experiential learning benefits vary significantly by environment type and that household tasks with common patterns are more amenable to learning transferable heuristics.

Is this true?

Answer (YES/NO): NO